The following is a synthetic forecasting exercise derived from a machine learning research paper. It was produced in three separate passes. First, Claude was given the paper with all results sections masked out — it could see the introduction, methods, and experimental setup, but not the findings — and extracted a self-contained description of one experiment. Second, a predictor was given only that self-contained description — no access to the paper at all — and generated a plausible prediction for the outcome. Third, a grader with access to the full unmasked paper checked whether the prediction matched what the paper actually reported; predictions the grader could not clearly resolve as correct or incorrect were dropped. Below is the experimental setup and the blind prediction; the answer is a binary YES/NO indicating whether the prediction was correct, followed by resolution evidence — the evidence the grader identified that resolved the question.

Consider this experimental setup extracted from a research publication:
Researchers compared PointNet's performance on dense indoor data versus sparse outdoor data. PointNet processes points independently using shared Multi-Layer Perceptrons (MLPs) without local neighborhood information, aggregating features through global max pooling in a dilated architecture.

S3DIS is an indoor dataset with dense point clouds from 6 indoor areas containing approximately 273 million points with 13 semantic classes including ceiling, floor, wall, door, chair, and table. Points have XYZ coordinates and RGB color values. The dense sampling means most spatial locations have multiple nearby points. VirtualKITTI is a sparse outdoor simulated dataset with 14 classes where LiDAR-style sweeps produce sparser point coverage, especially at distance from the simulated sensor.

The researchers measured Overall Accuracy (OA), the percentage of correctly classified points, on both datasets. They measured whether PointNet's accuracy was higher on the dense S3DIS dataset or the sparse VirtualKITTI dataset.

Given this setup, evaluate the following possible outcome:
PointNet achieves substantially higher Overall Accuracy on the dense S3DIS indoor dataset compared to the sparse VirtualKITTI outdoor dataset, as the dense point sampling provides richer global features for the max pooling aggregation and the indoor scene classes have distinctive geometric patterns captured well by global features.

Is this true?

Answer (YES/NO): NO